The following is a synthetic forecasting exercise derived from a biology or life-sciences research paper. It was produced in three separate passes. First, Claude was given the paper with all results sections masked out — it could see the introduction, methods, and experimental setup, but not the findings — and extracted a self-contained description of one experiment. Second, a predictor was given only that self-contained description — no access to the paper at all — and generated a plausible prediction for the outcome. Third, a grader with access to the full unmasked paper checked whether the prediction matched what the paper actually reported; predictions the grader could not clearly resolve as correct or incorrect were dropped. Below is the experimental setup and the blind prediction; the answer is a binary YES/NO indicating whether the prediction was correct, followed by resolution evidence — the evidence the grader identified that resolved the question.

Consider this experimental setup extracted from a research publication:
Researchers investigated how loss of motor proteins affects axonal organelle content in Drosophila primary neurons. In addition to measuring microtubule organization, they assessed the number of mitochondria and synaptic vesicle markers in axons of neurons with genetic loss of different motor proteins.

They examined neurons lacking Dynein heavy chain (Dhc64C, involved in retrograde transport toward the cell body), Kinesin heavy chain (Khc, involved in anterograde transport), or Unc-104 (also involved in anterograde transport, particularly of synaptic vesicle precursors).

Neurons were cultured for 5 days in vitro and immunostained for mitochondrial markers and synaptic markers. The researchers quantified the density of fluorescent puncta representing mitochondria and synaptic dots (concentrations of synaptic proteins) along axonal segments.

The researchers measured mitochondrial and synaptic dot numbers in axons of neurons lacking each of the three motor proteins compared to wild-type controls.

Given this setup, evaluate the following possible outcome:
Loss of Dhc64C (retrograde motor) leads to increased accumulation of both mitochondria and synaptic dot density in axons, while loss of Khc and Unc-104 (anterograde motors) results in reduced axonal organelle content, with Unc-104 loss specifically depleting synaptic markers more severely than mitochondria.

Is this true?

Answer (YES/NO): NO